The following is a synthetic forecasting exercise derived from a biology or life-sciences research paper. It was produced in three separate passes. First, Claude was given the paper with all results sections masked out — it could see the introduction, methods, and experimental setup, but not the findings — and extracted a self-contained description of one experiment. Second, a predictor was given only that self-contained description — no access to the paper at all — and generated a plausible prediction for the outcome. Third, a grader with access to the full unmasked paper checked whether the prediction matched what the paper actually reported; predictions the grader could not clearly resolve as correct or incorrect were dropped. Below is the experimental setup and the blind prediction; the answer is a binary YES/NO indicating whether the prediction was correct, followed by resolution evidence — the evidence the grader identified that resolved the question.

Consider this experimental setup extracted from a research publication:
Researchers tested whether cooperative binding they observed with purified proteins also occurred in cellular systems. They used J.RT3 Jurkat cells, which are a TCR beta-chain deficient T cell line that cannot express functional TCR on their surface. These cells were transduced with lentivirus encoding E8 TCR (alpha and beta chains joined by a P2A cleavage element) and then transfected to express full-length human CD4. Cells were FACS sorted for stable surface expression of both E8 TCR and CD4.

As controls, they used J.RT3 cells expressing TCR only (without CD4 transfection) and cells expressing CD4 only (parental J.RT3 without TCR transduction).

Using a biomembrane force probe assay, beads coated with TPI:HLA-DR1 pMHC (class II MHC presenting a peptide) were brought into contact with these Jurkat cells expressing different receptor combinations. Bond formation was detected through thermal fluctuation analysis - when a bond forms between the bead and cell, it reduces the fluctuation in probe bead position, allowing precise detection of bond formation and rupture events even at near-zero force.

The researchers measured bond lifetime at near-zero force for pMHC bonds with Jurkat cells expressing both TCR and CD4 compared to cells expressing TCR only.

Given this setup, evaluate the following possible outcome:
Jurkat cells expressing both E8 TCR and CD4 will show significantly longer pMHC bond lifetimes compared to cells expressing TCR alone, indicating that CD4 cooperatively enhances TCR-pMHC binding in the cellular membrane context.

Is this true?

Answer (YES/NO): YES